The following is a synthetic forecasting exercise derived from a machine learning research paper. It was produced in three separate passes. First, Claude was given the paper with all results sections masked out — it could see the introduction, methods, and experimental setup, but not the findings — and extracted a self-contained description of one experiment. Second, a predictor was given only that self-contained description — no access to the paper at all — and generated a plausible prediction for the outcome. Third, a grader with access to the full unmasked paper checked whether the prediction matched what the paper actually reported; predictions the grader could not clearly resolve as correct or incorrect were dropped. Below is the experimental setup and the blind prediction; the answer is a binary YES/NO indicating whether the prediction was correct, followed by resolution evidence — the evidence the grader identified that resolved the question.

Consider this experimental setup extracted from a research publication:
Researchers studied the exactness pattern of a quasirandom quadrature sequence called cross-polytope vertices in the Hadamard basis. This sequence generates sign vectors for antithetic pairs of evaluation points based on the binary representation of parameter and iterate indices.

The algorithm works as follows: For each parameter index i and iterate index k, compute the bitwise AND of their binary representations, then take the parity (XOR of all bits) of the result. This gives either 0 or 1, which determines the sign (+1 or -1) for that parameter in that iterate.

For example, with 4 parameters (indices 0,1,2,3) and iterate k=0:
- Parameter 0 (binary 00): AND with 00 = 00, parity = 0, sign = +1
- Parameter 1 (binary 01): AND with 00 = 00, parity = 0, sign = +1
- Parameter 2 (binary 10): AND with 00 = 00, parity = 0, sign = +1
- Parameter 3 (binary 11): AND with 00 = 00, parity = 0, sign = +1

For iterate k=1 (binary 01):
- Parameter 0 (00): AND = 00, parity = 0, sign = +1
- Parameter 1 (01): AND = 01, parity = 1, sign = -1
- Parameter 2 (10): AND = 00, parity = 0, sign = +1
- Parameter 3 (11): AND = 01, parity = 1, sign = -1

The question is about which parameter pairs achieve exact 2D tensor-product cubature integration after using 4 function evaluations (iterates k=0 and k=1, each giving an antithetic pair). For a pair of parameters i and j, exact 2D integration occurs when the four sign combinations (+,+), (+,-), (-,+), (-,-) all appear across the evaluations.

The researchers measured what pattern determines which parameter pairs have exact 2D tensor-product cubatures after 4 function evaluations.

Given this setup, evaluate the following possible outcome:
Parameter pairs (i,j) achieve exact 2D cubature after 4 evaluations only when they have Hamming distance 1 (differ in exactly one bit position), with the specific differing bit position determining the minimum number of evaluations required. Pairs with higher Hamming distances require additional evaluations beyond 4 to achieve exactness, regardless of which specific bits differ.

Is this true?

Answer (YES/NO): NO